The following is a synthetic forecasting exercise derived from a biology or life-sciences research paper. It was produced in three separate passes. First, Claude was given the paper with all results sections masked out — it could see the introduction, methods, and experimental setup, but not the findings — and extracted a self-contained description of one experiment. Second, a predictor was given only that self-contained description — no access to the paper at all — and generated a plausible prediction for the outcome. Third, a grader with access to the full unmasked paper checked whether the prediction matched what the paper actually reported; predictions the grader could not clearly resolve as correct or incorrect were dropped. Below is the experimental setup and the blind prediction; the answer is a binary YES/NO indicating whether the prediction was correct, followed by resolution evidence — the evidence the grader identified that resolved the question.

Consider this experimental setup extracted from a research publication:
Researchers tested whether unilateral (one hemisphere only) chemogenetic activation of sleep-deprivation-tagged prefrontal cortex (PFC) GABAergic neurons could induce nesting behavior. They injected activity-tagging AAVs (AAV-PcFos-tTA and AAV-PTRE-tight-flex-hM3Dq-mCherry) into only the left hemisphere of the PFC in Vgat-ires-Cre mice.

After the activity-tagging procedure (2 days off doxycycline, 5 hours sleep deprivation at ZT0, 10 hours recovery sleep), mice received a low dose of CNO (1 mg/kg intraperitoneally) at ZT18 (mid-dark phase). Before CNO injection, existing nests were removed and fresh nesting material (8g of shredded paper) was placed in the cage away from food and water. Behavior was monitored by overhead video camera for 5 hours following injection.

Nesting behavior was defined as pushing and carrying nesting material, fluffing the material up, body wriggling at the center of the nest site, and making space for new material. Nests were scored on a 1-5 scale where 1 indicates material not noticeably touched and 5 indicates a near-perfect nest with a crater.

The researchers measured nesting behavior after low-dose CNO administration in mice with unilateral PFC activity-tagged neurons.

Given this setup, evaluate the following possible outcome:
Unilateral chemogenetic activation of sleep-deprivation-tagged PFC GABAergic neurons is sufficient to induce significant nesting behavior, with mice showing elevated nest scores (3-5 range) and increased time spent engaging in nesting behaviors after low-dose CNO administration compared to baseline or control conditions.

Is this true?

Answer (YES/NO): YES